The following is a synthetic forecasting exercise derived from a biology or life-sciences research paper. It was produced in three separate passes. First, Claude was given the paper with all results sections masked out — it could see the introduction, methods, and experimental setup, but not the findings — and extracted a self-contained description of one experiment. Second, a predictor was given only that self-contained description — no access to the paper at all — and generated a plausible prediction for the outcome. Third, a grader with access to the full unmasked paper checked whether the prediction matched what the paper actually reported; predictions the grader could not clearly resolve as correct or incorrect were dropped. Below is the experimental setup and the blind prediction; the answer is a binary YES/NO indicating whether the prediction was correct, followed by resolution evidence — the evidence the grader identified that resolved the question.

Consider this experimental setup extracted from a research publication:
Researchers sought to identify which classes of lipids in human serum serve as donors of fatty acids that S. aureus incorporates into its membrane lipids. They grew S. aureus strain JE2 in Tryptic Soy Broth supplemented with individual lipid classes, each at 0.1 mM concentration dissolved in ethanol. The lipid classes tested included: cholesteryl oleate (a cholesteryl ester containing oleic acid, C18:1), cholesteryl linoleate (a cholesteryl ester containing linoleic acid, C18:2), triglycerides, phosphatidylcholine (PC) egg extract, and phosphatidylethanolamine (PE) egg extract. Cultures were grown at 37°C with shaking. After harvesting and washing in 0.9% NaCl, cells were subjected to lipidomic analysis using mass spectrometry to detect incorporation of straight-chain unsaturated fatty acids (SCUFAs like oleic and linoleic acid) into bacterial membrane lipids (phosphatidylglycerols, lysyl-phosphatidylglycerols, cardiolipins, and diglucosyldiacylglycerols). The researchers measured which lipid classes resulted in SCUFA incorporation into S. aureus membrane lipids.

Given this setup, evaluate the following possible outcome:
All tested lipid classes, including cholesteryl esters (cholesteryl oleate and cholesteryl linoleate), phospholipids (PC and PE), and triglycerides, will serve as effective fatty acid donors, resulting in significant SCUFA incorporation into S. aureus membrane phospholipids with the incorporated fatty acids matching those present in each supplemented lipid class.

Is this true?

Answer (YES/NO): NO